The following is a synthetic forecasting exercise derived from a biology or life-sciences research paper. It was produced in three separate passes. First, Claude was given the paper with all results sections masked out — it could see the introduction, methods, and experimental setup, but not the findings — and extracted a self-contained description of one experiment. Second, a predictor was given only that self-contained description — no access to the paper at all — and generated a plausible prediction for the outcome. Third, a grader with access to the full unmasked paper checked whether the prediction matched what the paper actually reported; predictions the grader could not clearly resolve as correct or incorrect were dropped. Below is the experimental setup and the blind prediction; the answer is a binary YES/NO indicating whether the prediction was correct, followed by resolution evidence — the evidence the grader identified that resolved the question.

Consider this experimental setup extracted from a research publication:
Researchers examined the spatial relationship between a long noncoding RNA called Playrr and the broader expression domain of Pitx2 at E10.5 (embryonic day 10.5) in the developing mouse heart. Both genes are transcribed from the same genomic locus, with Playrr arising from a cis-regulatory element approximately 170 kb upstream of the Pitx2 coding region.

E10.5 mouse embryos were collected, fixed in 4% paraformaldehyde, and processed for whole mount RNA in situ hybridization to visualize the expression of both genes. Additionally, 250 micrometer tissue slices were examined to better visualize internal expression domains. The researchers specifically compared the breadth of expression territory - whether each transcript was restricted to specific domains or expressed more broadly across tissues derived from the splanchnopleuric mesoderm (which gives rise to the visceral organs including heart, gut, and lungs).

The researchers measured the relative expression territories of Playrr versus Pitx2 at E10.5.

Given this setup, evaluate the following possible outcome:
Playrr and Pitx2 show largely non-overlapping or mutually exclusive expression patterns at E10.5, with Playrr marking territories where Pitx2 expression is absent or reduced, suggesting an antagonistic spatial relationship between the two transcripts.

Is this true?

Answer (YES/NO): YES